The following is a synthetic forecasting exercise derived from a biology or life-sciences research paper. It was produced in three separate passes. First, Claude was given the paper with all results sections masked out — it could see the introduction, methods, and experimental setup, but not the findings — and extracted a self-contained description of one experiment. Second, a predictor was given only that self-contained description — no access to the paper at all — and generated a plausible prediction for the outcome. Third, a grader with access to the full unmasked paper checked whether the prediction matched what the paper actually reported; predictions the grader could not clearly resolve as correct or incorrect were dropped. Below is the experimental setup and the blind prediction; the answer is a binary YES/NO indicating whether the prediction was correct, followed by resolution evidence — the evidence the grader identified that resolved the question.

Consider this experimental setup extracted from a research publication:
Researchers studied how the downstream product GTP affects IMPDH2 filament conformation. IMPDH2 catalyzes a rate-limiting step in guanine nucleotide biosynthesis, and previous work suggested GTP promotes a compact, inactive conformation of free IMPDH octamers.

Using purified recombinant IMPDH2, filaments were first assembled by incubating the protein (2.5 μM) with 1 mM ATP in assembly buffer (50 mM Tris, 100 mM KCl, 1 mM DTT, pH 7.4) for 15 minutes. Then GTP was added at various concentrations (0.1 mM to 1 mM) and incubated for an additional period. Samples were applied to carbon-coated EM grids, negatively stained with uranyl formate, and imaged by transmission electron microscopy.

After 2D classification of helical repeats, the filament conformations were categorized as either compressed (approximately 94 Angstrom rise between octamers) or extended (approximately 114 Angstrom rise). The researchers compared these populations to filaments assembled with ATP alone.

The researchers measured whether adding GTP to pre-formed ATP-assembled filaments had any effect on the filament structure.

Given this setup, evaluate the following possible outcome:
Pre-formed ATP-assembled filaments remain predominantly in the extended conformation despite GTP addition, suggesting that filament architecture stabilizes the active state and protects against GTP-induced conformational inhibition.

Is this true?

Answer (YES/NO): NO